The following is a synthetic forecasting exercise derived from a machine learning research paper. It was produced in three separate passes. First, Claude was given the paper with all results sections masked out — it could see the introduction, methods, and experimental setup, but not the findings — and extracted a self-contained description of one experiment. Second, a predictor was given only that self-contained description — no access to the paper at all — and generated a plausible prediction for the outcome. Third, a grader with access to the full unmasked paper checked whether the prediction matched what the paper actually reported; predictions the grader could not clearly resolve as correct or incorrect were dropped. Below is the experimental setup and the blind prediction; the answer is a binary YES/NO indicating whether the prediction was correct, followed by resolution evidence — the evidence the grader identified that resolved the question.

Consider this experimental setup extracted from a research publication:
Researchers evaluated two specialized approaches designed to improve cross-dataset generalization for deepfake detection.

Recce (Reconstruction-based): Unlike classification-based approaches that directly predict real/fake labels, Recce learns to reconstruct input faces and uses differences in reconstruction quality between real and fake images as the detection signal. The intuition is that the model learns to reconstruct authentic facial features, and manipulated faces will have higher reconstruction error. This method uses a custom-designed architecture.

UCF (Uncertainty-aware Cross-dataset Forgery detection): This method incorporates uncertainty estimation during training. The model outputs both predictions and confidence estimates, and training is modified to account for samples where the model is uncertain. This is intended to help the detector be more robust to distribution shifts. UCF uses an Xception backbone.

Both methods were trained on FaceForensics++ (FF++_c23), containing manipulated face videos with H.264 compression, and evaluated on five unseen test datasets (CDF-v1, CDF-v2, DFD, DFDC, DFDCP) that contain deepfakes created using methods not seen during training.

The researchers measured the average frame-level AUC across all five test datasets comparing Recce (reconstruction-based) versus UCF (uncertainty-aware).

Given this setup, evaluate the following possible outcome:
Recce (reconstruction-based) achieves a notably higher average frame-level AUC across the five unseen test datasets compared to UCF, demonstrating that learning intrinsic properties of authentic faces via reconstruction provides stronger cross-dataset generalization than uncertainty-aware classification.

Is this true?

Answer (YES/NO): NO